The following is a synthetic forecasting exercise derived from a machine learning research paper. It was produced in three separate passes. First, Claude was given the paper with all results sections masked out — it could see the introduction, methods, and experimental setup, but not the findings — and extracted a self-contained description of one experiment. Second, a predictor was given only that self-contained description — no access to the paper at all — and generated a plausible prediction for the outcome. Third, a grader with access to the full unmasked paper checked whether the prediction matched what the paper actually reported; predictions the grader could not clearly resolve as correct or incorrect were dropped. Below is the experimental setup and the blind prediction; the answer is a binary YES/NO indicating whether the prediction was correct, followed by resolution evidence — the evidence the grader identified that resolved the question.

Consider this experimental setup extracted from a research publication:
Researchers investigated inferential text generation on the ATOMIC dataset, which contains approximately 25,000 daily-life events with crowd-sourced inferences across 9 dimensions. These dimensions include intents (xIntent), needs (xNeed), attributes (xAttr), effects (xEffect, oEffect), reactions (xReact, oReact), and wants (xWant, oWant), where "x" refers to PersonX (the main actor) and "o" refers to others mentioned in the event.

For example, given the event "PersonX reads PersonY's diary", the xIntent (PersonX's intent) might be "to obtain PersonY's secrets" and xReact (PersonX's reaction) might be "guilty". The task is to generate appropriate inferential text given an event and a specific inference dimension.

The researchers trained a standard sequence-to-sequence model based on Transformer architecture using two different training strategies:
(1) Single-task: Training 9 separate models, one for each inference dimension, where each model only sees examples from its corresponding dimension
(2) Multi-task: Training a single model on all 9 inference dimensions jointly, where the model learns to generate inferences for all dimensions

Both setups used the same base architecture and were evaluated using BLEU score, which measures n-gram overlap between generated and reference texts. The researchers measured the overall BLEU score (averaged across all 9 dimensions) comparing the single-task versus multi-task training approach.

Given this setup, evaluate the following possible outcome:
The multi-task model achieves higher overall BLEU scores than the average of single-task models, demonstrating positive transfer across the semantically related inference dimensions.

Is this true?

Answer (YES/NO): YES